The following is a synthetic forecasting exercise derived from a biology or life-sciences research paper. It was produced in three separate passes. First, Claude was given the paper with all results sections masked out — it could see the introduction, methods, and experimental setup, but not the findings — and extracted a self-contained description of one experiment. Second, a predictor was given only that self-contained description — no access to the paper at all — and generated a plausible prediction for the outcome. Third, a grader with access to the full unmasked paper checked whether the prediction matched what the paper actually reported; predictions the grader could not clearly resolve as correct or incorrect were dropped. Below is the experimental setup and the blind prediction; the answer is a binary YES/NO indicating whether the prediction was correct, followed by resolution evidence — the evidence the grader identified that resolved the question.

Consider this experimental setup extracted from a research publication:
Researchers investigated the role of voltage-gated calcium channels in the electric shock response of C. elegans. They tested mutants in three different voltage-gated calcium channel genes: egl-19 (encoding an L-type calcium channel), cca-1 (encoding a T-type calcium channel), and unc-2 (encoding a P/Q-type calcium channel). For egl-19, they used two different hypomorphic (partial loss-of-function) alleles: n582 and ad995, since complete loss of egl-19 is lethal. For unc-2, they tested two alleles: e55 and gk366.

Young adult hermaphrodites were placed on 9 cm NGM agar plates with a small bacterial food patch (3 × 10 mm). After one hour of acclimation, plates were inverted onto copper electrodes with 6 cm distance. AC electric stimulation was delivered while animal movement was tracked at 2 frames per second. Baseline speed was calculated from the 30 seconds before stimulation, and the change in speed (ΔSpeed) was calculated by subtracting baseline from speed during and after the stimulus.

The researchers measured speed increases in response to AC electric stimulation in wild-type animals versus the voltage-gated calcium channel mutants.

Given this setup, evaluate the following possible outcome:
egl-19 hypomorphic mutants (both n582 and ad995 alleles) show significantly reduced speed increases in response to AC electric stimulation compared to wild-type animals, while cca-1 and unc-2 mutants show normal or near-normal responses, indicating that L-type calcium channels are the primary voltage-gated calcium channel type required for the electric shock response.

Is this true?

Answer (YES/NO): NO